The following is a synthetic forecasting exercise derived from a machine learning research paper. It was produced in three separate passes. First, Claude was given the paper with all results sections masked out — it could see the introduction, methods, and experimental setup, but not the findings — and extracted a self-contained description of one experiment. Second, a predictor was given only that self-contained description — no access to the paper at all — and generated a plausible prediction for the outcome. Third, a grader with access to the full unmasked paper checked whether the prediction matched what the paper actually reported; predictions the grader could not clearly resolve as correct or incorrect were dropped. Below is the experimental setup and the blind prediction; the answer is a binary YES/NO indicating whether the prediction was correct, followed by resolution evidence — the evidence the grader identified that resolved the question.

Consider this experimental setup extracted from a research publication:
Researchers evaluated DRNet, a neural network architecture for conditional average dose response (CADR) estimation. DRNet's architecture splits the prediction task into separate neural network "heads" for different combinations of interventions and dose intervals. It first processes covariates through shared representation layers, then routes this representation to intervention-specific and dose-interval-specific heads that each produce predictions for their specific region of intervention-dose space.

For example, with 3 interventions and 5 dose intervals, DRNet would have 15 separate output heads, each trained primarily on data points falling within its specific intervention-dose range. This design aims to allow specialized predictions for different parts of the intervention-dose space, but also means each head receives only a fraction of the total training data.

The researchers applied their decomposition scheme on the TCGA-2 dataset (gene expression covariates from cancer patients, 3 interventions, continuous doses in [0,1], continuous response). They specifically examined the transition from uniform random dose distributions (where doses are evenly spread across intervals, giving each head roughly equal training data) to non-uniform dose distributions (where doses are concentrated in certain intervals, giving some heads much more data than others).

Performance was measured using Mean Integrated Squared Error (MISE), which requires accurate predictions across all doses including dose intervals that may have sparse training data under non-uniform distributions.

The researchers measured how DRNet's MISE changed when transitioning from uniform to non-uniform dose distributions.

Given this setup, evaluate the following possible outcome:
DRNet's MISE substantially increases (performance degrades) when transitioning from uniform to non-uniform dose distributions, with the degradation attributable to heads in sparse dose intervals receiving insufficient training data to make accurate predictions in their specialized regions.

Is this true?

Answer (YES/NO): YES